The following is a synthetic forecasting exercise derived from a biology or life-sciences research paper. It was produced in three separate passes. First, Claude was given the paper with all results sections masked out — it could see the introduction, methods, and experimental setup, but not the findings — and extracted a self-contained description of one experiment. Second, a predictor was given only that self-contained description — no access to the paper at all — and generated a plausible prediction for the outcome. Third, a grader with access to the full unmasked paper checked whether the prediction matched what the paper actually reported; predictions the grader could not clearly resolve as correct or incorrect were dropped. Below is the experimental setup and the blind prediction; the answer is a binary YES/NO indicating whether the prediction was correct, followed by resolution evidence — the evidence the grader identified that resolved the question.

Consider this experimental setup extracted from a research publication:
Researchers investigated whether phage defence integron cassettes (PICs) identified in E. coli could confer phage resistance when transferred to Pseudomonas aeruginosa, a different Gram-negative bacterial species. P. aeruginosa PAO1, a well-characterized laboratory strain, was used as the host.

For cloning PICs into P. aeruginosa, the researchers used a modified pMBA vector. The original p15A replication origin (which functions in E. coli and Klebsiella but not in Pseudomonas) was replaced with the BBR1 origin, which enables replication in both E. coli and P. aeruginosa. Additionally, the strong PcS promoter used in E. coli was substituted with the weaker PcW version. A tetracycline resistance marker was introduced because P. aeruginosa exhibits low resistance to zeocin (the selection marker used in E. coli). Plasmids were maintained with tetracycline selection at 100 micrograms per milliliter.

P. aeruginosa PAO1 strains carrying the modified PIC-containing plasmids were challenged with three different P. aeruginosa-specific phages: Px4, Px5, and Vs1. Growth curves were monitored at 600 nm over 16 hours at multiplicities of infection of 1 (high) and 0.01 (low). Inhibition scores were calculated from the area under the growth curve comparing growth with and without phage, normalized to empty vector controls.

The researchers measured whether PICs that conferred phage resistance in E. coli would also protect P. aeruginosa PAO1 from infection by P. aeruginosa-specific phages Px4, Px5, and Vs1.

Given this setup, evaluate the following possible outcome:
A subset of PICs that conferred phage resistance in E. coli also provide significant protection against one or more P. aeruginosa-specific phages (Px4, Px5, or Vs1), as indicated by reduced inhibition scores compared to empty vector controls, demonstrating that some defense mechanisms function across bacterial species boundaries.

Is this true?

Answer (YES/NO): YES